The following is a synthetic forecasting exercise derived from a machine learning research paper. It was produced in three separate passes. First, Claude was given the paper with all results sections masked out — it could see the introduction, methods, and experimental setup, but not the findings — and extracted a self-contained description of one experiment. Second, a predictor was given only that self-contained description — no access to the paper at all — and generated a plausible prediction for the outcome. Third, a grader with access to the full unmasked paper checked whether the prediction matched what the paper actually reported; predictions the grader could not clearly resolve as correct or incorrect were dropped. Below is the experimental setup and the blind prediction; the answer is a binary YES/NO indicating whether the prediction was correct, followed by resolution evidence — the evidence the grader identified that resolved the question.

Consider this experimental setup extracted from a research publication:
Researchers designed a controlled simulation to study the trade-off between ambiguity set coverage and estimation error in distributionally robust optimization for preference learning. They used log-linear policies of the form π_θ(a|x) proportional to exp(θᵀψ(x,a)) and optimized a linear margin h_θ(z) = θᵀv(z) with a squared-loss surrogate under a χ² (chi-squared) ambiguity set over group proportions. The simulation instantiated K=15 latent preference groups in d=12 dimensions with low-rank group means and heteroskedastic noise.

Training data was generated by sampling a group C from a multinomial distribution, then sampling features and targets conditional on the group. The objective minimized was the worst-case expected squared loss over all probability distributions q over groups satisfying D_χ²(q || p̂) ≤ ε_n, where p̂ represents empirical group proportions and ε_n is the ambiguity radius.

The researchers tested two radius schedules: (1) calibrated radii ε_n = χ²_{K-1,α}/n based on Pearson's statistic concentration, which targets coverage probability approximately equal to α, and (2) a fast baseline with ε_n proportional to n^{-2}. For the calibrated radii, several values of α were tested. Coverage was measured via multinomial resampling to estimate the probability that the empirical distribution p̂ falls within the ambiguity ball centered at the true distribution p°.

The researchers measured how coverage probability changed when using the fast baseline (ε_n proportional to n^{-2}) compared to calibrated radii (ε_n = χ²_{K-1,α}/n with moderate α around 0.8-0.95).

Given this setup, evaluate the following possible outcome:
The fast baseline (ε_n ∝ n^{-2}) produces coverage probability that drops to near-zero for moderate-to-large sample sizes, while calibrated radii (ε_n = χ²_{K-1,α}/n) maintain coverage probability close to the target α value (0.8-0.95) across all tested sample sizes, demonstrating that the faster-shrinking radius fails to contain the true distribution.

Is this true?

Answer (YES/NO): YES